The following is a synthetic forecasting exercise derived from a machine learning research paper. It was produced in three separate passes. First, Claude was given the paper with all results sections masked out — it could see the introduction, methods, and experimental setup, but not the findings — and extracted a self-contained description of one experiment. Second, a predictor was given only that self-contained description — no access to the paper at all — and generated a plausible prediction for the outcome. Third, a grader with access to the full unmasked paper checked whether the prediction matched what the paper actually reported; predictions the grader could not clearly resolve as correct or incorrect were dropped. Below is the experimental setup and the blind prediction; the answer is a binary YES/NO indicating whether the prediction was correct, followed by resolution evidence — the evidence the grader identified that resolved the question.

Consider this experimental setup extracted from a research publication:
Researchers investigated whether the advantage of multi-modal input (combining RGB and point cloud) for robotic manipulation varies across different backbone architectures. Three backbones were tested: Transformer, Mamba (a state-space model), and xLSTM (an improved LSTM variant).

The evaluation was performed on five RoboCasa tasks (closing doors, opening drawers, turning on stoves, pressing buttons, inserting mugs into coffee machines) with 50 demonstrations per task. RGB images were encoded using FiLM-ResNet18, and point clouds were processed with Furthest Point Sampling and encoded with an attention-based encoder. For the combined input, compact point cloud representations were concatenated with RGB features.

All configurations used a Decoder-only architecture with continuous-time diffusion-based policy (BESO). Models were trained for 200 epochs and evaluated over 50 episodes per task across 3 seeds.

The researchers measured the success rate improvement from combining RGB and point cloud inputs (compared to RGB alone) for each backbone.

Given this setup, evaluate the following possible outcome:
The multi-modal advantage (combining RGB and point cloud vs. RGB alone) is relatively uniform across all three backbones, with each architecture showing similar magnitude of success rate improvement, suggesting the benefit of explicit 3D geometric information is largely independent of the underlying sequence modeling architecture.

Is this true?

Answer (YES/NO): NO